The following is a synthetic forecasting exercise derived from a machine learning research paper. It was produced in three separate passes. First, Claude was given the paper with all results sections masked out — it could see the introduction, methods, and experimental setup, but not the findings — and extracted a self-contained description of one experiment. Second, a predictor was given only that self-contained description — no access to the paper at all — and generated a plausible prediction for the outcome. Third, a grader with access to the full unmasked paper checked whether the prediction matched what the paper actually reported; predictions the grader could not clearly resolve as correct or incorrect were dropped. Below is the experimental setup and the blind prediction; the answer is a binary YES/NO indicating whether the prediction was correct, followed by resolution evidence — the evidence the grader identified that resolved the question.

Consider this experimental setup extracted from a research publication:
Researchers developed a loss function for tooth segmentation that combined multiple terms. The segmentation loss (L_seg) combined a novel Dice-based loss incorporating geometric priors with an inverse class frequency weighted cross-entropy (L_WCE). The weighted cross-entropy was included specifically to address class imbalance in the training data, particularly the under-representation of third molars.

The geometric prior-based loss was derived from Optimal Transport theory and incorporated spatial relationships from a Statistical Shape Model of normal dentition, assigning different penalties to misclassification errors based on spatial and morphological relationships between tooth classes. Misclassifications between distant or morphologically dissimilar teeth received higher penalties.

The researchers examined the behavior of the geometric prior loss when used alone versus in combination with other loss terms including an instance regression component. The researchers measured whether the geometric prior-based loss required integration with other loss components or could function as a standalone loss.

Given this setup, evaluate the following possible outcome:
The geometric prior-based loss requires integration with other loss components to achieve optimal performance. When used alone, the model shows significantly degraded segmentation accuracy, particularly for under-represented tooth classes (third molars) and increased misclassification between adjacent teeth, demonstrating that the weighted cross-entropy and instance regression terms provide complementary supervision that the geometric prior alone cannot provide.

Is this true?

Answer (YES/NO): NO